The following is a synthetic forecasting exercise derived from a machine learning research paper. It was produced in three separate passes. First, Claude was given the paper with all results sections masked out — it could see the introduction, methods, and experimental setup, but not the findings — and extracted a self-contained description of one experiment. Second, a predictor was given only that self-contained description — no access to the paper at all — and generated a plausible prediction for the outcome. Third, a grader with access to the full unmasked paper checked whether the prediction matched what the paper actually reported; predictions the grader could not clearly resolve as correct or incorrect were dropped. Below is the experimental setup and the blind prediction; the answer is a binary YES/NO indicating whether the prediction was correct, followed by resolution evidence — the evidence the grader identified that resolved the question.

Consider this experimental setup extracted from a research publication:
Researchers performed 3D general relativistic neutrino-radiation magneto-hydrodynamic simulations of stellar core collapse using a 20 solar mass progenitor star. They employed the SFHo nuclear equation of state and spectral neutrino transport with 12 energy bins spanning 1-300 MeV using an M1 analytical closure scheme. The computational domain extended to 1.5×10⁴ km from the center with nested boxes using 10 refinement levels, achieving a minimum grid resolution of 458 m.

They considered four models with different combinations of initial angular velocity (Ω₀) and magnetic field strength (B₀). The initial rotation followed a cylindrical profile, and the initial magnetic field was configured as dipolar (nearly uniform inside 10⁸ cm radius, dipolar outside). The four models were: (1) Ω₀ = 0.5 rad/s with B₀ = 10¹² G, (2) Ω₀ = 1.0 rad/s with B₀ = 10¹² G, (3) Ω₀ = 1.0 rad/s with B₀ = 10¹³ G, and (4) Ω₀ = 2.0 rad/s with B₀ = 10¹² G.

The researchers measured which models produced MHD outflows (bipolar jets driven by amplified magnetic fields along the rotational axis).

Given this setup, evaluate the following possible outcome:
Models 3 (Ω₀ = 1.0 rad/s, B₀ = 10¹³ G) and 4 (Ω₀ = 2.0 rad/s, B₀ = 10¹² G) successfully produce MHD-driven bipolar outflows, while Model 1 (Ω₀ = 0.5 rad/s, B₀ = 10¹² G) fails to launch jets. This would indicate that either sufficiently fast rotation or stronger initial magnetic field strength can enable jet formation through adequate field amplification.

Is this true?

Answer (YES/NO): NO